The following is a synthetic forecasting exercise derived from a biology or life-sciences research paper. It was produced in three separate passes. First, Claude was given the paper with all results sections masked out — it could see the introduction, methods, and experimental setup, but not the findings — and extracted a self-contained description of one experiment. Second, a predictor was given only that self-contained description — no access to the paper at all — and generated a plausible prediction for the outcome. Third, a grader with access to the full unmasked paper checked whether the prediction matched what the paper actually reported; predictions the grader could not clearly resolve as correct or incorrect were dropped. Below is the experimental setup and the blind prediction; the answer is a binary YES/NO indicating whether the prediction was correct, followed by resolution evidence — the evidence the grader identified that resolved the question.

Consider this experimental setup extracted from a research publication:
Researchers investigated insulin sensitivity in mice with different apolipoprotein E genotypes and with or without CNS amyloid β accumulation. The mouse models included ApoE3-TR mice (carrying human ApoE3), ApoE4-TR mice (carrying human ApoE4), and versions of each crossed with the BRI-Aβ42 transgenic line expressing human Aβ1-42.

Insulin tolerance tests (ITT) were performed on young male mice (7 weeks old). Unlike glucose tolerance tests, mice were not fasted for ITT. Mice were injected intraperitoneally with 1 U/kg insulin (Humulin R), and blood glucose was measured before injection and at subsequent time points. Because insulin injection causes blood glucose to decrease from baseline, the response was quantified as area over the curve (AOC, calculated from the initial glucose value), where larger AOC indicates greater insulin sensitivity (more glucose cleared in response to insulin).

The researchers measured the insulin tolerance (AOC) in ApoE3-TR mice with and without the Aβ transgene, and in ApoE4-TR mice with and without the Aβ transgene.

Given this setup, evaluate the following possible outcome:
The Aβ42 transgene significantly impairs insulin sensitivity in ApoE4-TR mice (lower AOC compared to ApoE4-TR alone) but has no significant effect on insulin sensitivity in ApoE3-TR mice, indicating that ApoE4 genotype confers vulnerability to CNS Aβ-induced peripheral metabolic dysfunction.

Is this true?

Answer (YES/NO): NO